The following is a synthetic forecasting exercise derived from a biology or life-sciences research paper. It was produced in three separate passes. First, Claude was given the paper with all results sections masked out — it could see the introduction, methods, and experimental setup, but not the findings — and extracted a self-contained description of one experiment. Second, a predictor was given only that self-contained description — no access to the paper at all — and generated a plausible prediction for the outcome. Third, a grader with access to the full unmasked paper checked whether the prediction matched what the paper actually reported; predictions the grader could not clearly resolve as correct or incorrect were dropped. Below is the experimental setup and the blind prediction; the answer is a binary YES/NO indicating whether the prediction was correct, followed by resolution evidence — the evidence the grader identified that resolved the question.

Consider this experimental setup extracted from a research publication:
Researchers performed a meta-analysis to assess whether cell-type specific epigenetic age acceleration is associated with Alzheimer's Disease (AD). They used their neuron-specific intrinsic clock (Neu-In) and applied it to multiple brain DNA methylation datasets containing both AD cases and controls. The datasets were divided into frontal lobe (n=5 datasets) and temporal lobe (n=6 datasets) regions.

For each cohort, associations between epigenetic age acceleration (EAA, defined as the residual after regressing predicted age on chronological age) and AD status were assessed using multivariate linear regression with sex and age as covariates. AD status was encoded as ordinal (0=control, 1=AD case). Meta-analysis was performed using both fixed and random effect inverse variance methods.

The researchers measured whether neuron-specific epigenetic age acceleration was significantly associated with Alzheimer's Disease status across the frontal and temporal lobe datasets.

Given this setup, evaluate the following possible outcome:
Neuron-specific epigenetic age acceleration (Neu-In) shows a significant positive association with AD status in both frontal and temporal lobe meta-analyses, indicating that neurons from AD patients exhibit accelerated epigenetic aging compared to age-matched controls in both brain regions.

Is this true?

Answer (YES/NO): NO